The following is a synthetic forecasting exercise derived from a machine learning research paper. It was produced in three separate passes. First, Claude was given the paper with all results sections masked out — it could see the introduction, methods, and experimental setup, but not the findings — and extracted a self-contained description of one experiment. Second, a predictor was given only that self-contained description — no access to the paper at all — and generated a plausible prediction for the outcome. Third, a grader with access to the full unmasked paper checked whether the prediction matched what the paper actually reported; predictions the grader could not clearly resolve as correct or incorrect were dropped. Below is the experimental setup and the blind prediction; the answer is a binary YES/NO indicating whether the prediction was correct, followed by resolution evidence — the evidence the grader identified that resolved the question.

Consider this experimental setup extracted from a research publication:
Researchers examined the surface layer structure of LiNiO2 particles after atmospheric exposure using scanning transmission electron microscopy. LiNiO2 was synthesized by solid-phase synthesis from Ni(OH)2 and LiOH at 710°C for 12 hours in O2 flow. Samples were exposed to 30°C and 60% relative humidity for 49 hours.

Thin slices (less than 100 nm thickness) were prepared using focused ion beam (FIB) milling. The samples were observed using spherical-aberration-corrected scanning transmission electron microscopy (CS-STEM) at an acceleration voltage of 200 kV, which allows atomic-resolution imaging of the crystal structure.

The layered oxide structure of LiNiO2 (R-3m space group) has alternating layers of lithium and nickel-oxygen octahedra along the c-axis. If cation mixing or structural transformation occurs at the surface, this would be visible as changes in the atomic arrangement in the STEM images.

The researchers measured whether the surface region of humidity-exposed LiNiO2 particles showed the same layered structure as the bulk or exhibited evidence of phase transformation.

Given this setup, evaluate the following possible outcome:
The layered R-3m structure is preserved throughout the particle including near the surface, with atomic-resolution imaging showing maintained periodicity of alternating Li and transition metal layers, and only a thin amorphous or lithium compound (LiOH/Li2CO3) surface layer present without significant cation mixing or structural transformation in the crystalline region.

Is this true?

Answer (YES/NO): NO